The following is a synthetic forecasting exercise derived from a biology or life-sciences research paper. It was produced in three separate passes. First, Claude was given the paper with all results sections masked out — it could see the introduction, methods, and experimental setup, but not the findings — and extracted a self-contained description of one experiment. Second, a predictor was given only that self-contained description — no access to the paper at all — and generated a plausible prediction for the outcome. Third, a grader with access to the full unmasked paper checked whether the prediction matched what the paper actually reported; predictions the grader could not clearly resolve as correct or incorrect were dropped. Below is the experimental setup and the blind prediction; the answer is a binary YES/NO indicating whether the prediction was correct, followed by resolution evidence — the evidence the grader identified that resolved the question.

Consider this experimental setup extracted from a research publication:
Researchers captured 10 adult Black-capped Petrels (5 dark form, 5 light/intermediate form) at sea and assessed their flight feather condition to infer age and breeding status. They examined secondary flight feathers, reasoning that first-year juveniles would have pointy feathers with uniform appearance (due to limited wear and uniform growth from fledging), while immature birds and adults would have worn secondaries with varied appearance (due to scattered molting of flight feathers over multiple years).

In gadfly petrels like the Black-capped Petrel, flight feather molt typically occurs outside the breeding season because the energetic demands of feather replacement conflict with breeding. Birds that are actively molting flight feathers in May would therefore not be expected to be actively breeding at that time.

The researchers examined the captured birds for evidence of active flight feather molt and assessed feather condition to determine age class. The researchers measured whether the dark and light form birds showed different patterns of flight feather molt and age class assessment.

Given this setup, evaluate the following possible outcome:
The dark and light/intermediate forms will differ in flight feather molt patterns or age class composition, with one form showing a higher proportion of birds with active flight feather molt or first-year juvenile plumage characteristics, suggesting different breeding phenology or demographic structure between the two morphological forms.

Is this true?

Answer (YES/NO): YES